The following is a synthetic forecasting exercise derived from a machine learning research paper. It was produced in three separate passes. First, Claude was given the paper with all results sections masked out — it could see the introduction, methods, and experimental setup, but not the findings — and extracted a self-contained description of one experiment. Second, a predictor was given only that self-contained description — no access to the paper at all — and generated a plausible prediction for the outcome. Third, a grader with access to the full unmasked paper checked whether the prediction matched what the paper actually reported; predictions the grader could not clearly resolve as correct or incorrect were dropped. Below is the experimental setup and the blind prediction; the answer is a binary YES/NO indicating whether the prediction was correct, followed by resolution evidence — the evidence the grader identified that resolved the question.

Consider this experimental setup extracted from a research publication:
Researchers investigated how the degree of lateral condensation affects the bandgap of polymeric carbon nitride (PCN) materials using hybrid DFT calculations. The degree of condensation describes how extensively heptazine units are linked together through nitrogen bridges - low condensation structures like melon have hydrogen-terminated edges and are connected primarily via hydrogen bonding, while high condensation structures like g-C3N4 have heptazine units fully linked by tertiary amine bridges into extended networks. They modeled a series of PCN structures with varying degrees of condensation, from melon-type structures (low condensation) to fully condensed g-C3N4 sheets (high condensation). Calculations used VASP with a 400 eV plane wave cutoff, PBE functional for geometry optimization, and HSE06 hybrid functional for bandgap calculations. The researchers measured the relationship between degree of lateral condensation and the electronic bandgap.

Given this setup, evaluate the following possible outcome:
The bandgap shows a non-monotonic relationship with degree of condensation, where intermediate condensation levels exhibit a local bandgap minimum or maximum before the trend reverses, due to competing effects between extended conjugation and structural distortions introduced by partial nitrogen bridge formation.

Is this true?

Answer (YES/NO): NO